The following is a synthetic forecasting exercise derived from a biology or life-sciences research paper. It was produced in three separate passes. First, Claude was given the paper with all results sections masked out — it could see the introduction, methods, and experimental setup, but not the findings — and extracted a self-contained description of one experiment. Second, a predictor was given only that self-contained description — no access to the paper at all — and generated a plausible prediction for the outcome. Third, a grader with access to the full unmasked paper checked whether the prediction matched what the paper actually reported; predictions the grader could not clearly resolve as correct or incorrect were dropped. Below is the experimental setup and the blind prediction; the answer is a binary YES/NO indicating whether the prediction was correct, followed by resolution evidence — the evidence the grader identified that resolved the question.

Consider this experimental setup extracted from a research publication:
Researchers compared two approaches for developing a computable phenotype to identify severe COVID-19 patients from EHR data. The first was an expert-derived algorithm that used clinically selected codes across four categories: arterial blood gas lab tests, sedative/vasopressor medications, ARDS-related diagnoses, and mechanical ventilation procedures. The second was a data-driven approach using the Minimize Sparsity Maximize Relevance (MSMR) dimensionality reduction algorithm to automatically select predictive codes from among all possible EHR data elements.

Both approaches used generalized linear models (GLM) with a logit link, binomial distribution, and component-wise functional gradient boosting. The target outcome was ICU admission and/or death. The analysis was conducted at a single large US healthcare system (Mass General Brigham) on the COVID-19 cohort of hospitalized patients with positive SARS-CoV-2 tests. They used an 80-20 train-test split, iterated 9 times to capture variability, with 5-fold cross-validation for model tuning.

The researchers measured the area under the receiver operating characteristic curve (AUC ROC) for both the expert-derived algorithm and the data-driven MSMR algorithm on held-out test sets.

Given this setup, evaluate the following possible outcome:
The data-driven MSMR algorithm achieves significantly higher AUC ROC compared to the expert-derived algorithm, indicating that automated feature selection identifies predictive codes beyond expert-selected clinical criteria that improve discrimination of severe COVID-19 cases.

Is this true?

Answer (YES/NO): YES